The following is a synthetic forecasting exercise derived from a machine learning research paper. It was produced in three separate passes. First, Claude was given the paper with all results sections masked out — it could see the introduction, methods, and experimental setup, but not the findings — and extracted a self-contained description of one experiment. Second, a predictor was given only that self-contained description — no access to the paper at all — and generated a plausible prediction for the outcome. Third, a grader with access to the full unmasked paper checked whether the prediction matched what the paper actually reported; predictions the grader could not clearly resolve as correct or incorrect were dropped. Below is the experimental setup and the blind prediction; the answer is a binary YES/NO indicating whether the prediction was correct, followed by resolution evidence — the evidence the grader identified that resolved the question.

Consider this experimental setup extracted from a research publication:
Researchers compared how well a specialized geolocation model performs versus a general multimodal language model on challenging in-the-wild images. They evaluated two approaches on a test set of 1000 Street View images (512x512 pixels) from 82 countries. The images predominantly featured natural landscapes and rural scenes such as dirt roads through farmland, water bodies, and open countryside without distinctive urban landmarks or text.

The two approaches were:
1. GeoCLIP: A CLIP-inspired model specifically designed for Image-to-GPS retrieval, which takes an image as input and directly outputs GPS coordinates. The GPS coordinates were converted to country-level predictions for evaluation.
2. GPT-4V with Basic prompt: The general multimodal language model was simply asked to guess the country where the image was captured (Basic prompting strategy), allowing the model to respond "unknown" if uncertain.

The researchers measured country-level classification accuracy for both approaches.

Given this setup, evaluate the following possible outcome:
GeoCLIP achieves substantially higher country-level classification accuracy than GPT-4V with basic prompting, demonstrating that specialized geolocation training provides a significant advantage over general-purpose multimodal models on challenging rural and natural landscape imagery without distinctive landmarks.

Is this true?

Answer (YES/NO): YES